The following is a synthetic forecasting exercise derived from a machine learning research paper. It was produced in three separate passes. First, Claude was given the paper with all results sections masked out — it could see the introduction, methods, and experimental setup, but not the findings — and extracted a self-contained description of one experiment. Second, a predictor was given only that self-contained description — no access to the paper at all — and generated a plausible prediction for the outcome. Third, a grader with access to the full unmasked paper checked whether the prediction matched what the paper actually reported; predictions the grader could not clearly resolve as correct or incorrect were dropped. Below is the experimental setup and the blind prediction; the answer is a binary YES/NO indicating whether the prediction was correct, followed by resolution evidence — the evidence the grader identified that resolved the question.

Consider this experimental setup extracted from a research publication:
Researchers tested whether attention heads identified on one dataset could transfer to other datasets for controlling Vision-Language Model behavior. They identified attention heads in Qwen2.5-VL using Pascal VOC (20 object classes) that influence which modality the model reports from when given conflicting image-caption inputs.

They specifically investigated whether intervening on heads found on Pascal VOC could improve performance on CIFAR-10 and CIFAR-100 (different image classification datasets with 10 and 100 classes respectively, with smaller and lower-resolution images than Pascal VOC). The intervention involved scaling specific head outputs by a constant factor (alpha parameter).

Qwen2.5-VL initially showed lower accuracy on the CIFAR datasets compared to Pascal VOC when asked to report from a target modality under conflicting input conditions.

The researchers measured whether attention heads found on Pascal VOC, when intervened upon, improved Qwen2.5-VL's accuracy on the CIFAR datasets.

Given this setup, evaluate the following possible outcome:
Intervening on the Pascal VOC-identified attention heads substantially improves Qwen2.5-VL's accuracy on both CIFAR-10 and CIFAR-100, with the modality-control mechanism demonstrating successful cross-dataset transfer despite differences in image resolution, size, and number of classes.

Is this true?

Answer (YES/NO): YES